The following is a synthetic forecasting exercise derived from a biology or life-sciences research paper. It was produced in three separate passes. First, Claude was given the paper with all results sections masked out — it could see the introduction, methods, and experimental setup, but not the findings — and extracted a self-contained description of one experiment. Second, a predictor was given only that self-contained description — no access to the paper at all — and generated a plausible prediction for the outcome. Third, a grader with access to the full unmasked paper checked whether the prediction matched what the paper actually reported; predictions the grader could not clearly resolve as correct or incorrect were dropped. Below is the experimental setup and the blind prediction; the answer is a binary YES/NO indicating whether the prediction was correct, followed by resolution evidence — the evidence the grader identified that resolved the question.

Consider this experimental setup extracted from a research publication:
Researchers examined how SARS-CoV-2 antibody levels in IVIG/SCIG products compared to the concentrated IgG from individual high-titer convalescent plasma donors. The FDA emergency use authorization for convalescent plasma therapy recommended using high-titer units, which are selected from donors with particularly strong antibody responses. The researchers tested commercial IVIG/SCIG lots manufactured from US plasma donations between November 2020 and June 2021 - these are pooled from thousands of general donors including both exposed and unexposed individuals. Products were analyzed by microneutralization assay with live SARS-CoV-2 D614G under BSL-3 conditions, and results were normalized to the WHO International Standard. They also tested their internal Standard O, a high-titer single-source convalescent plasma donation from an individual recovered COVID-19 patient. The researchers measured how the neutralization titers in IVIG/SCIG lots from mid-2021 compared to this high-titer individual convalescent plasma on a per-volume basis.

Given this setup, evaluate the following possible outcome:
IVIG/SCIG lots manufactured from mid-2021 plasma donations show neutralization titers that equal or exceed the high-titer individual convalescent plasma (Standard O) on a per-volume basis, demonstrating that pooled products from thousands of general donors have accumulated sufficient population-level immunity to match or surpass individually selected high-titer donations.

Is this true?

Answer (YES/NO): NO